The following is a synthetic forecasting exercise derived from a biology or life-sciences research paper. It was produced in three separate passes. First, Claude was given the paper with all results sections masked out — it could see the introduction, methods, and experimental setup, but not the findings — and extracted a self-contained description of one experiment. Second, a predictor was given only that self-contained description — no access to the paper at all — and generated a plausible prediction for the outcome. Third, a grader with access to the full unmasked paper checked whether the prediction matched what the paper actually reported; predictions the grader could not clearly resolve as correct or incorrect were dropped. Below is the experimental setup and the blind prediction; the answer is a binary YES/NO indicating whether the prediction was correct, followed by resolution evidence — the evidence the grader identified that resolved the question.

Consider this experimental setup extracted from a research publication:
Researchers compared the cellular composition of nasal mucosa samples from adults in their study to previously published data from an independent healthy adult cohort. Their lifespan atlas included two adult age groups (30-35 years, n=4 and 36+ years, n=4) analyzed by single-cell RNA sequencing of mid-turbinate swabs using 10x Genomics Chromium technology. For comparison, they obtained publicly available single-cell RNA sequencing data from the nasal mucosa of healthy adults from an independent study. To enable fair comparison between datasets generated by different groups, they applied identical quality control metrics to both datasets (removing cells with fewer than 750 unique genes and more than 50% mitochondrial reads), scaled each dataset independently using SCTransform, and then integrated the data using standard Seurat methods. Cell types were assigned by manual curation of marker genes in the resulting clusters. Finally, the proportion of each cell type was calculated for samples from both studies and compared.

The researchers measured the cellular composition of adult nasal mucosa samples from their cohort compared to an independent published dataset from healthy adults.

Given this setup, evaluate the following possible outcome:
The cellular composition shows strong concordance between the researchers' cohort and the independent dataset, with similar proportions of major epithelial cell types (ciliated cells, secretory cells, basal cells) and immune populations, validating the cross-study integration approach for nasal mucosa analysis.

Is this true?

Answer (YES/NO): YES